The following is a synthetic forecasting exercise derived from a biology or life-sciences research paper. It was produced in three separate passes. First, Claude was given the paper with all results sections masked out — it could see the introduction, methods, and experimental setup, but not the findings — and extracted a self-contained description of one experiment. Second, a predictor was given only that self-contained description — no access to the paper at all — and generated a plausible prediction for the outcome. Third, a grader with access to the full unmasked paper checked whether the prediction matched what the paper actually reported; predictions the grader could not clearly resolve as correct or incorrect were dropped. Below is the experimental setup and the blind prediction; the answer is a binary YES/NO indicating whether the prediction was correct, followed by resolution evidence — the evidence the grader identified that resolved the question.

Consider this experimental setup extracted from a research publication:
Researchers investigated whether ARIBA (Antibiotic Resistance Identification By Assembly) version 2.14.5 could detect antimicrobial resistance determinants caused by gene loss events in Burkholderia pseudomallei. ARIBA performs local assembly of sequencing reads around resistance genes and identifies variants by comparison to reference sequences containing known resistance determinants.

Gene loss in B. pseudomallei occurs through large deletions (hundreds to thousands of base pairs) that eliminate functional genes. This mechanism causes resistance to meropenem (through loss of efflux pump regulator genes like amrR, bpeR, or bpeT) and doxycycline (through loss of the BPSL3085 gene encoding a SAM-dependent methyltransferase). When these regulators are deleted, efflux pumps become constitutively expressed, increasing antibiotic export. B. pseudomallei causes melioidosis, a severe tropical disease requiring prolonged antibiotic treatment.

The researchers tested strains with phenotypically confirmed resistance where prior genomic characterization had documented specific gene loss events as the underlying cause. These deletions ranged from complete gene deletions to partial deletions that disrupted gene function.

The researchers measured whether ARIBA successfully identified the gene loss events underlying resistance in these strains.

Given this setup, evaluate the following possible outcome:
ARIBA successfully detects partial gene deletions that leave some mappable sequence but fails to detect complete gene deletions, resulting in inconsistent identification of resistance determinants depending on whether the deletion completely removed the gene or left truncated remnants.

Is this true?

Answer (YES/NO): NO